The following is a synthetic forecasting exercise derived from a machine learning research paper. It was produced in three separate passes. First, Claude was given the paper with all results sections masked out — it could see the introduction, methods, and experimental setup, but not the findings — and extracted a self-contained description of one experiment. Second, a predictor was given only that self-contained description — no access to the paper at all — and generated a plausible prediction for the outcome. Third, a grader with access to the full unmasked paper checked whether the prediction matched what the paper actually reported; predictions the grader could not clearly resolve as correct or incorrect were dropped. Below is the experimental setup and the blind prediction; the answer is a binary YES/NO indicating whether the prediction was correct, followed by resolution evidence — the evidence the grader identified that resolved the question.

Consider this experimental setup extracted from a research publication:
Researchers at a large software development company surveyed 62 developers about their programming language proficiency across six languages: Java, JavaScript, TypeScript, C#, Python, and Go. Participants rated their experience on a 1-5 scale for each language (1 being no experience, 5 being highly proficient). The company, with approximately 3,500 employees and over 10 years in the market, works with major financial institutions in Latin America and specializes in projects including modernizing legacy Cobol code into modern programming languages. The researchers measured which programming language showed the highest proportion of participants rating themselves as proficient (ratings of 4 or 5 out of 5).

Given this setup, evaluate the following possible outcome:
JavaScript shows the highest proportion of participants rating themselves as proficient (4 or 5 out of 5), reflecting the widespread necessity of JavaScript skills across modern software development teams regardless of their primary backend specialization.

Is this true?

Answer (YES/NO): NO